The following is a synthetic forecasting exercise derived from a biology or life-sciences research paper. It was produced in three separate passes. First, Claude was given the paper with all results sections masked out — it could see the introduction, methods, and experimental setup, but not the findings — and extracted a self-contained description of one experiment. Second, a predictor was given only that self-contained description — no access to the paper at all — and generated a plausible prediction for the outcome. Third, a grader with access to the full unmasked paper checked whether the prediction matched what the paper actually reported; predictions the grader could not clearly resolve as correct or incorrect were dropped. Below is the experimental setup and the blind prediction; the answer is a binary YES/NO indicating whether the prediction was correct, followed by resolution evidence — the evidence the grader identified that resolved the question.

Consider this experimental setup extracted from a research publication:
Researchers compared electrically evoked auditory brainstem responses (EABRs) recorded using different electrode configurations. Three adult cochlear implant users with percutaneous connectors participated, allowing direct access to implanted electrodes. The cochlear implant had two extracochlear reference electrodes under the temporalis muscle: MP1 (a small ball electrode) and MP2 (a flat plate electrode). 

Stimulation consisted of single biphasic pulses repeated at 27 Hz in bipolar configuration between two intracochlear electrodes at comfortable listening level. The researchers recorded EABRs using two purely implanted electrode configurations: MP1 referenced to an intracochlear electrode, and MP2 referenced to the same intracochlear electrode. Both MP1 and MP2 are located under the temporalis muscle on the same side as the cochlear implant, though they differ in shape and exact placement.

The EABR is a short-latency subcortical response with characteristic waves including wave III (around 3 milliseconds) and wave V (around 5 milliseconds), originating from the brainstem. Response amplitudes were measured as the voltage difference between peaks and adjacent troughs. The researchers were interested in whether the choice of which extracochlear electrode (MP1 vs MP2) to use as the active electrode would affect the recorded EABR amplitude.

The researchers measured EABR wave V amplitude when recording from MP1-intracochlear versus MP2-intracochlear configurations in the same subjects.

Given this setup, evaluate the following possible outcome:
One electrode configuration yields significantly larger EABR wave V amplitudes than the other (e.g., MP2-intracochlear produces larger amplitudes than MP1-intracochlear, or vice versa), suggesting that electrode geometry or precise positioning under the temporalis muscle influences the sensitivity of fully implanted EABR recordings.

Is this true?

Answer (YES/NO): NO